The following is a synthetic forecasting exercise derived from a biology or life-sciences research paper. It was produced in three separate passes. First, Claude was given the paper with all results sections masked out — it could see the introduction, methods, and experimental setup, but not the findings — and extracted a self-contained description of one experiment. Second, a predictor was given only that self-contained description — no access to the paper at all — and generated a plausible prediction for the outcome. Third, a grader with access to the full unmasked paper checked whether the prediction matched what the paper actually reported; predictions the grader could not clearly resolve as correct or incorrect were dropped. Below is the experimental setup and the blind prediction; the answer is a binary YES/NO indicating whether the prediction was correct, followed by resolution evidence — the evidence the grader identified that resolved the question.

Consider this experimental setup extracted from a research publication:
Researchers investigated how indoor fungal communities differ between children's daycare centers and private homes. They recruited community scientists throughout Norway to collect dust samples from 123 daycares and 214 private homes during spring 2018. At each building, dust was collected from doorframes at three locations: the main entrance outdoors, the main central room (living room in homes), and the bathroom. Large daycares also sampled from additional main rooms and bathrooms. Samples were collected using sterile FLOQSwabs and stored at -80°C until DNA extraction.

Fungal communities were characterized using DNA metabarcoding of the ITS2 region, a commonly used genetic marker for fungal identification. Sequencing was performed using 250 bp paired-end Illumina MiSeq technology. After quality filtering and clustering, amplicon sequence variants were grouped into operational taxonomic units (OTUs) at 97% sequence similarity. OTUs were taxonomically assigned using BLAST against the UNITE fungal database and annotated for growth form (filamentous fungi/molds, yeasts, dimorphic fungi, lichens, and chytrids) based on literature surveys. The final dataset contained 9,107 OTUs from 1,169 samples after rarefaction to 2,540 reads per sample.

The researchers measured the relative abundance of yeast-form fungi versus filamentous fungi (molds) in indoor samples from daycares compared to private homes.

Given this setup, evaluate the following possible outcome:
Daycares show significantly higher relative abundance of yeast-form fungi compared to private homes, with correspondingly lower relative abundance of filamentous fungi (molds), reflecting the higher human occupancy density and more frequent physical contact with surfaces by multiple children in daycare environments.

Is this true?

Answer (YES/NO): YES